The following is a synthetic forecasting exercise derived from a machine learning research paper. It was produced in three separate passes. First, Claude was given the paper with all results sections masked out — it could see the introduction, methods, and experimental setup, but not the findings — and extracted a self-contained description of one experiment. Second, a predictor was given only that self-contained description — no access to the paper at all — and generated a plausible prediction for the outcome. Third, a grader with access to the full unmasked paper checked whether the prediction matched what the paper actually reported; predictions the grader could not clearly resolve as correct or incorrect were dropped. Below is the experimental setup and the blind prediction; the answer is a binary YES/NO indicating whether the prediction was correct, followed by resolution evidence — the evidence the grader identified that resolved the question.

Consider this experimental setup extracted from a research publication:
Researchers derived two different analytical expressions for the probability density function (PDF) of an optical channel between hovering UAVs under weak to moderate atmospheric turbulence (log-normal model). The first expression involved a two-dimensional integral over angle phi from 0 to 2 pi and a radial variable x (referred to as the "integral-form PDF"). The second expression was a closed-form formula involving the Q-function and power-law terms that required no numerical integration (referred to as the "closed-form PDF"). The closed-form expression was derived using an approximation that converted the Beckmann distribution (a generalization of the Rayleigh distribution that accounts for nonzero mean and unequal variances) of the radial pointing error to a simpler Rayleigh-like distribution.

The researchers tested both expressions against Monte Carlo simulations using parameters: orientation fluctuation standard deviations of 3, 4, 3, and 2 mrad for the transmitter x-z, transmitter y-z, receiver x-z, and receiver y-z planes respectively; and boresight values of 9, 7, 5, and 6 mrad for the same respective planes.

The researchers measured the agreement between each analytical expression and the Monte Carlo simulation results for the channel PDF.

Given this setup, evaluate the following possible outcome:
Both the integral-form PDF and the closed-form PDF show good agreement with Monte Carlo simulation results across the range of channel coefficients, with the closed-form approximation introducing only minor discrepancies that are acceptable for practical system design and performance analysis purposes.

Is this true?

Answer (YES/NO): NO